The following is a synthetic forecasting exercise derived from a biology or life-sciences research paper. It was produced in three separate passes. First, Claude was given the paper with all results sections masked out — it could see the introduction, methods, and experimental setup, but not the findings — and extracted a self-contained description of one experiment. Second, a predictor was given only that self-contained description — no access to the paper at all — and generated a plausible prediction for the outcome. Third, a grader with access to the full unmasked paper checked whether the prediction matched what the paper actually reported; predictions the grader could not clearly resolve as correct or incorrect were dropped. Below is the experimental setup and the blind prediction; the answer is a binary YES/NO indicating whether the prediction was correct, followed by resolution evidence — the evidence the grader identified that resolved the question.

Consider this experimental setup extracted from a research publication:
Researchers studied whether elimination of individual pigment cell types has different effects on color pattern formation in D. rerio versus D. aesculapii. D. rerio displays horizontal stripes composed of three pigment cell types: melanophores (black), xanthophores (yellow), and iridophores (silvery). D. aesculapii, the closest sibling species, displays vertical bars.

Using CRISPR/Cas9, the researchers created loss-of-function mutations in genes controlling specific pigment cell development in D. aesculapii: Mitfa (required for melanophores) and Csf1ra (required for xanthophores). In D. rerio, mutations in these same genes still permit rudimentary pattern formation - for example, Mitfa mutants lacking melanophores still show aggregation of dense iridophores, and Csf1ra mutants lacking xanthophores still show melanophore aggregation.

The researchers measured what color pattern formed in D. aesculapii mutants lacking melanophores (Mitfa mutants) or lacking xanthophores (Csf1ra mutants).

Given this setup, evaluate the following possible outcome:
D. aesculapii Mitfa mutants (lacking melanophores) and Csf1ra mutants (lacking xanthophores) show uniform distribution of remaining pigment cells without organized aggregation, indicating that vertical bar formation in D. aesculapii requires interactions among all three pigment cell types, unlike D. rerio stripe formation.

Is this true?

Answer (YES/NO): YES